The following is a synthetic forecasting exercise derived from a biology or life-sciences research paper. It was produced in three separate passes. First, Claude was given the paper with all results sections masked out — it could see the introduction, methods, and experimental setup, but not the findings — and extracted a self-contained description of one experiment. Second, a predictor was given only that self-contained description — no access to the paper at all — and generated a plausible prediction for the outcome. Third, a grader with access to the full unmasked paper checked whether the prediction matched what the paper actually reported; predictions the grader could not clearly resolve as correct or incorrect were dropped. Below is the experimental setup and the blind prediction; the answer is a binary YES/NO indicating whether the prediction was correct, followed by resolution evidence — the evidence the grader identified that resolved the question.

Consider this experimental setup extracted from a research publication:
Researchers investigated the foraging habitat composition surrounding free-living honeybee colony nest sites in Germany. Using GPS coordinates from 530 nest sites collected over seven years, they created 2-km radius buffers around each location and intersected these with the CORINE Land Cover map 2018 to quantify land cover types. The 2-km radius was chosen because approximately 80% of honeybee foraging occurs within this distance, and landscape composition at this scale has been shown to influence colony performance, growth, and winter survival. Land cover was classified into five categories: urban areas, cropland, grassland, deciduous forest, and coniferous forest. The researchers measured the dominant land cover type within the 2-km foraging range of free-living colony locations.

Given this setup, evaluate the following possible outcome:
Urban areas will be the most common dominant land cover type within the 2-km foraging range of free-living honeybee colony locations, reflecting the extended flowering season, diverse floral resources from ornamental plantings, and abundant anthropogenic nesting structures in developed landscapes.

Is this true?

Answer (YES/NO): YES